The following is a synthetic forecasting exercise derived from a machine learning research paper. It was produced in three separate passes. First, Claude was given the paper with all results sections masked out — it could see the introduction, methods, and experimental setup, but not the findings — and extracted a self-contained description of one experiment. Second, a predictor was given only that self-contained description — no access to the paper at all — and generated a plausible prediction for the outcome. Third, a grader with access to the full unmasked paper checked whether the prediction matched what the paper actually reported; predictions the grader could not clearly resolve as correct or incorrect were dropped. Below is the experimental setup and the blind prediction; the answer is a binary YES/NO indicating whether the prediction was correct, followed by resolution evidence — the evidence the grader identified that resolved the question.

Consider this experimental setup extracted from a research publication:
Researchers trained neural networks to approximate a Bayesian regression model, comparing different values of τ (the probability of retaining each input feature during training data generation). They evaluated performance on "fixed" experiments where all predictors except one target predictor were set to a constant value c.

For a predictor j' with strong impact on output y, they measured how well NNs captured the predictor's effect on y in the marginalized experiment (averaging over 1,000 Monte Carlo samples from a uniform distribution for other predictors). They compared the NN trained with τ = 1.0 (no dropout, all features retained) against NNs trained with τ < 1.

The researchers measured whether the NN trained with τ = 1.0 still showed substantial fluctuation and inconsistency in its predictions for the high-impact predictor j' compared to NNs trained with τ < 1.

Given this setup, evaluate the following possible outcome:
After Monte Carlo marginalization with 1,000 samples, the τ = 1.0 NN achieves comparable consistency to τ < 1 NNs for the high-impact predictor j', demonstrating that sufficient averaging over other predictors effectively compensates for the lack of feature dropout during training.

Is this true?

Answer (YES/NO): NO